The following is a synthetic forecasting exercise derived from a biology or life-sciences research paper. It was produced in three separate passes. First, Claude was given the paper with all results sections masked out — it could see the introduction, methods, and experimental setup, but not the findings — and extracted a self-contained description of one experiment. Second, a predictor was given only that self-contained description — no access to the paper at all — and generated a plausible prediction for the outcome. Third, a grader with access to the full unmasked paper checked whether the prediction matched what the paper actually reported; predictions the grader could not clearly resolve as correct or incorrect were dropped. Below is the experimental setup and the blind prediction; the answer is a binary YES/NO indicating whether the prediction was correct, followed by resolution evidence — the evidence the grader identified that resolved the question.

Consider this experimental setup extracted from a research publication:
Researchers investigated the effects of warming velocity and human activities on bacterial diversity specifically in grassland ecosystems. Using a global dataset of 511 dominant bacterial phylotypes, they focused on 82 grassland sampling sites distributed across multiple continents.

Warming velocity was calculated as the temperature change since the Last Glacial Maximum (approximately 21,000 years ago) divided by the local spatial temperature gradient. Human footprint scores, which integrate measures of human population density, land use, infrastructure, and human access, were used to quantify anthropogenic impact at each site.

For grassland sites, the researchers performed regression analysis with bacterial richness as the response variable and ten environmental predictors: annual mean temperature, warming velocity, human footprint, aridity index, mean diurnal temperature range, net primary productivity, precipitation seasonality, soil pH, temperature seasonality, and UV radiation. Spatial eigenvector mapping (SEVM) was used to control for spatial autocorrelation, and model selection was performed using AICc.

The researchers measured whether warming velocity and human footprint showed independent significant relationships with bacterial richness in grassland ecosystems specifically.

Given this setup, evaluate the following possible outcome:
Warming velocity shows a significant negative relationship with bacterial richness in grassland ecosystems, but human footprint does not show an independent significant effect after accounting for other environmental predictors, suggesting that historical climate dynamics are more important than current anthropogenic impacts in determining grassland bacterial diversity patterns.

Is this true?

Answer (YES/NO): NO